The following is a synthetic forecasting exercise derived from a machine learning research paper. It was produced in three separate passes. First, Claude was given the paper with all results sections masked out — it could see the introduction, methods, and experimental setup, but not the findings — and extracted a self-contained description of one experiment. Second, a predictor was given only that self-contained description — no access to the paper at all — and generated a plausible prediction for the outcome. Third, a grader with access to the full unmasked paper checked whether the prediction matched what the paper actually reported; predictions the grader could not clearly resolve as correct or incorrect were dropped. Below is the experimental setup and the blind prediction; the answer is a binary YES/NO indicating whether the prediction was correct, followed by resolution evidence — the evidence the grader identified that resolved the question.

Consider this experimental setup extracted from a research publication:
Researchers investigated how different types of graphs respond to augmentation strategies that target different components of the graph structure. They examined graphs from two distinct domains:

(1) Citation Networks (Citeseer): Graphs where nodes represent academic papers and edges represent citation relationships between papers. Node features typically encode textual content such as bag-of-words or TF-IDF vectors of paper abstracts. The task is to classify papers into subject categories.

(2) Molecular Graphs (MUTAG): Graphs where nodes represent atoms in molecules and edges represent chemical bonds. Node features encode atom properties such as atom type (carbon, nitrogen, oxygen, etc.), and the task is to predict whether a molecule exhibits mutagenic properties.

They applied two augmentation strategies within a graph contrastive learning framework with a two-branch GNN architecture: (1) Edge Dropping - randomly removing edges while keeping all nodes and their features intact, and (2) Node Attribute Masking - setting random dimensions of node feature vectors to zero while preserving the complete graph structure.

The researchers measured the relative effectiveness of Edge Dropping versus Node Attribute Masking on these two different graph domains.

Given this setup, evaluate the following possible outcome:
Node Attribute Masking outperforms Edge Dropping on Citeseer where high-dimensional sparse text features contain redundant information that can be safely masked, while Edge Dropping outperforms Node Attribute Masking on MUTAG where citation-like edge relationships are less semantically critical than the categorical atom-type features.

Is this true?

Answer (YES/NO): NO